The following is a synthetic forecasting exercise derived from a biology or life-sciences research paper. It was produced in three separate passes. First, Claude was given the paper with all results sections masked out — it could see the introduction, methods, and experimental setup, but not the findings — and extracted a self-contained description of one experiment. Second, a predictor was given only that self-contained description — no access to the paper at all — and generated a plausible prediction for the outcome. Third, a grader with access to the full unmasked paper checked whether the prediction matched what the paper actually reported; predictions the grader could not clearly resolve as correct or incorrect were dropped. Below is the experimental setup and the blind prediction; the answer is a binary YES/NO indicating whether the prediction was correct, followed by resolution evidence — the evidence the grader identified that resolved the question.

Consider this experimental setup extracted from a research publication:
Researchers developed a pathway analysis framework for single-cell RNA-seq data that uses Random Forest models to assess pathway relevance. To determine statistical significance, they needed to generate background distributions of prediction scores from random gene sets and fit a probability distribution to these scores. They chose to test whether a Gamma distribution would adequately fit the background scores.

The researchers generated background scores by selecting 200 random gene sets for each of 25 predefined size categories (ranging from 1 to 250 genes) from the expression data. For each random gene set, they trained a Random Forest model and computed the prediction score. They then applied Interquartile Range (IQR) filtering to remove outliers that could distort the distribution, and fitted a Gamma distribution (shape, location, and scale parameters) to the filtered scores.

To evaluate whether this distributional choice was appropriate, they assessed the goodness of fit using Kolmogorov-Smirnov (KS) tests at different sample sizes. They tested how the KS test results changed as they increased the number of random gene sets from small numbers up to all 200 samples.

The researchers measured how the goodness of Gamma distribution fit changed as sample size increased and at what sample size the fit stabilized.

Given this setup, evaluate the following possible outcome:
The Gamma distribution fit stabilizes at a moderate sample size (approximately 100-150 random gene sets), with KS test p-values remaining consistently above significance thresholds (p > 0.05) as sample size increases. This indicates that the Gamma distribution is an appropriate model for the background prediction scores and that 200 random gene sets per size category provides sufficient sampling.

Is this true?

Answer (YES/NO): NO